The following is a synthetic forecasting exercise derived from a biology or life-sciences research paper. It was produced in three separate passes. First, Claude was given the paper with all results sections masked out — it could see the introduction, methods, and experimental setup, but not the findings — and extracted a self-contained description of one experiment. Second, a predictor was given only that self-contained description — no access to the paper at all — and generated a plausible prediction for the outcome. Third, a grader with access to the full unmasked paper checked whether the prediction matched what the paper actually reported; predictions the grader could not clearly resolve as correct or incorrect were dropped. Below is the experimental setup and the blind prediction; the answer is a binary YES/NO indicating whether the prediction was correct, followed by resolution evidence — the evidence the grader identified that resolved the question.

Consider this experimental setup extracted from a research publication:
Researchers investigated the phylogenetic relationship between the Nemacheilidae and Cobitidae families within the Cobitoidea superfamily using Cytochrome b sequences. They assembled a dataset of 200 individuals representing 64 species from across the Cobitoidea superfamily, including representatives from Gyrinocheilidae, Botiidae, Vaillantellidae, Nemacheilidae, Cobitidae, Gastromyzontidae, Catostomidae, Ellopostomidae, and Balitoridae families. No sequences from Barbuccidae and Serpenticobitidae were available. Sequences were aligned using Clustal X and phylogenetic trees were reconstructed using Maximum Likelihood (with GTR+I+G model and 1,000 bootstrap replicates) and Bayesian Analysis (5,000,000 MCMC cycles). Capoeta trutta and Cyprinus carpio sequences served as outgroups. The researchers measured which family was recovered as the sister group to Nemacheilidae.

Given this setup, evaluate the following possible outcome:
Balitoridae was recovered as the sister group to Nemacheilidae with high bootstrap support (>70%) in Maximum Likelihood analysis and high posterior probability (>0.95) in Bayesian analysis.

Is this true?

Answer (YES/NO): NO